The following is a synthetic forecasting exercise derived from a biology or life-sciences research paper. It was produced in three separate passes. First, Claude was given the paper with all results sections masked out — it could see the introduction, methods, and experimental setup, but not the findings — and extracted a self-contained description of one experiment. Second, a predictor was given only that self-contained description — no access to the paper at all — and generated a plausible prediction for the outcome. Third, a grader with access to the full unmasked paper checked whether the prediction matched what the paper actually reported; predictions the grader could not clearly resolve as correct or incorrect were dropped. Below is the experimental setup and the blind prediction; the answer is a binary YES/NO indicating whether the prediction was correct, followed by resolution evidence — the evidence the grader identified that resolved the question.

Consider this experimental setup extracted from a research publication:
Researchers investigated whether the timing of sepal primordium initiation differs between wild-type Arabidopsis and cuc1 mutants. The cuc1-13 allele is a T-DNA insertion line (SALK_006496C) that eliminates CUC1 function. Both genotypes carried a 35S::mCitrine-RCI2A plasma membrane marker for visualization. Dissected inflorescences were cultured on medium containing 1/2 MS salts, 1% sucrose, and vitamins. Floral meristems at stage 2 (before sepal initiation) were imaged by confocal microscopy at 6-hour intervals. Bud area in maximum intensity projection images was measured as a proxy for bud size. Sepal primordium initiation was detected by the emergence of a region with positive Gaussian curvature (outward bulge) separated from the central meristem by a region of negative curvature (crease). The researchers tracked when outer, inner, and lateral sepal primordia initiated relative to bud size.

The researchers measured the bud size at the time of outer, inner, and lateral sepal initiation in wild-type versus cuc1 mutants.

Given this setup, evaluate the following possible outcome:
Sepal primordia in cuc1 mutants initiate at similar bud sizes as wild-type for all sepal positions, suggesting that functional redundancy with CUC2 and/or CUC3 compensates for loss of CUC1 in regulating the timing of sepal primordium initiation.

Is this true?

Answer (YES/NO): NO